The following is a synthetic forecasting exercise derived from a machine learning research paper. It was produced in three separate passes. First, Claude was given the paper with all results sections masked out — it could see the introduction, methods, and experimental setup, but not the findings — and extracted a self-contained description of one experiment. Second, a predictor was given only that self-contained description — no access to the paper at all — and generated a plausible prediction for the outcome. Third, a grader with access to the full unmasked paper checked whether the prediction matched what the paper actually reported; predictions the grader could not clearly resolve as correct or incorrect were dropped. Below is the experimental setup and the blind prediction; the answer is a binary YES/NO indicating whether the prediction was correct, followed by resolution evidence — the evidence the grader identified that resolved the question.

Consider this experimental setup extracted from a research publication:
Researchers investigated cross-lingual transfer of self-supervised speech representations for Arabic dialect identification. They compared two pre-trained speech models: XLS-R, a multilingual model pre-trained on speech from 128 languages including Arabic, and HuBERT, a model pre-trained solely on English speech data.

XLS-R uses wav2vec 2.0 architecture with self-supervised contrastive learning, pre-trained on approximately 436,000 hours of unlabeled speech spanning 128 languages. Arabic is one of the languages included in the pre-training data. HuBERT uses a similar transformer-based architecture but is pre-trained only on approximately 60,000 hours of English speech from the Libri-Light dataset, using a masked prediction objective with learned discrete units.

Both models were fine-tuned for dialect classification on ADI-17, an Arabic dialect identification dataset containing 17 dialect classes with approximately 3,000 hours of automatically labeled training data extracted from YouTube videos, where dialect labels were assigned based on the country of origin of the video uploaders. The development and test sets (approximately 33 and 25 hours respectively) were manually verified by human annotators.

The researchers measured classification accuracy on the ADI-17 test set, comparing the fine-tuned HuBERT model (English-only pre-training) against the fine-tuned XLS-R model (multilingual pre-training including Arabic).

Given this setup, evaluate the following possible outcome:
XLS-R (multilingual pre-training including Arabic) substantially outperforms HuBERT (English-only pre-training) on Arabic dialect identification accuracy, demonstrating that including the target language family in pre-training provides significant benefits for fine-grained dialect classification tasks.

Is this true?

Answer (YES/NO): NO